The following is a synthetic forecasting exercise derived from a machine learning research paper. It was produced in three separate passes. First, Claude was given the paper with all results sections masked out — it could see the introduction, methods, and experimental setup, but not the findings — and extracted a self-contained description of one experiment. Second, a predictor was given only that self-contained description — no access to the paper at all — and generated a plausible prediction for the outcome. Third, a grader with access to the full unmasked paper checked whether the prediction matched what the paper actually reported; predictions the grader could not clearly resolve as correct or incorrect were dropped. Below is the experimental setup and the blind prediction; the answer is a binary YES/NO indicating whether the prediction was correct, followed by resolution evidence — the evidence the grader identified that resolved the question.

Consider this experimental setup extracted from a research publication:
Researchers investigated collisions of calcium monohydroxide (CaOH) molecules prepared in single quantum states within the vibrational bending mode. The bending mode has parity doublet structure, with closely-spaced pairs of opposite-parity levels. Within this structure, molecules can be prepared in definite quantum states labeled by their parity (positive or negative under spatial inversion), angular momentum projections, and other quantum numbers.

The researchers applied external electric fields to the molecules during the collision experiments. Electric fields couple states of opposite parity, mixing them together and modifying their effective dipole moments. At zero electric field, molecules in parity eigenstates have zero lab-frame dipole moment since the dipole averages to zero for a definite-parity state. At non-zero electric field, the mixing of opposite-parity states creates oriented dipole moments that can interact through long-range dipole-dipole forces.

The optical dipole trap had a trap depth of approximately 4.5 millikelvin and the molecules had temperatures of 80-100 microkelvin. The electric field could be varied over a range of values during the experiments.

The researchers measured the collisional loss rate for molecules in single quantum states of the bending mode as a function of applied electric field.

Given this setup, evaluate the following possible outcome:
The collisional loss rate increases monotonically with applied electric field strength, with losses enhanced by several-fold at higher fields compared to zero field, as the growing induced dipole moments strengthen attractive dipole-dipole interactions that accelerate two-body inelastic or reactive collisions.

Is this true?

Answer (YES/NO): NO